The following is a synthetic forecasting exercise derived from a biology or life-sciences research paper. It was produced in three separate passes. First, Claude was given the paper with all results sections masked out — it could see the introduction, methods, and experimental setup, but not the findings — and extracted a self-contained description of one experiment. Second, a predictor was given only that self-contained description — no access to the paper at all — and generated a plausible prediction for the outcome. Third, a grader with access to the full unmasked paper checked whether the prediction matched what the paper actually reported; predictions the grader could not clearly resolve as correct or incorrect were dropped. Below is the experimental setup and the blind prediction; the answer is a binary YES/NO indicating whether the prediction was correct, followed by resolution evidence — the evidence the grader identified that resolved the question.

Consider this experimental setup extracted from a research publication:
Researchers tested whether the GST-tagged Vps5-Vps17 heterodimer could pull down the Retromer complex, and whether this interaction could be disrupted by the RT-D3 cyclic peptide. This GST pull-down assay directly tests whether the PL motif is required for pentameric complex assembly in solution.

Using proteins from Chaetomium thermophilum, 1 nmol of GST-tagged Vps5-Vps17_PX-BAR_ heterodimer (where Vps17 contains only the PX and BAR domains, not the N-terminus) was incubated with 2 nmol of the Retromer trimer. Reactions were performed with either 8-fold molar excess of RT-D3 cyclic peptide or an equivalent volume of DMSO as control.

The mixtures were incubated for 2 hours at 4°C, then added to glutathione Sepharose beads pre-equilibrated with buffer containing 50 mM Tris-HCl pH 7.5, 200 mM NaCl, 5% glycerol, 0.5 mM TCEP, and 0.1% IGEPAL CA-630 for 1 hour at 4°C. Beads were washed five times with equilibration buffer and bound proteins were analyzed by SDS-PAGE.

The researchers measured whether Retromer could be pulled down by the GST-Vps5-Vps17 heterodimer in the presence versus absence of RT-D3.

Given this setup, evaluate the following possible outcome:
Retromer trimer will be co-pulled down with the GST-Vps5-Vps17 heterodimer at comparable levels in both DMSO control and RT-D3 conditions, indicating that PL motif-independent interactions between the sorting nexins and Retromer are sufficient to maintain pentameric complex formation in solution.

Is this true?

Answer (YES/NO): NO